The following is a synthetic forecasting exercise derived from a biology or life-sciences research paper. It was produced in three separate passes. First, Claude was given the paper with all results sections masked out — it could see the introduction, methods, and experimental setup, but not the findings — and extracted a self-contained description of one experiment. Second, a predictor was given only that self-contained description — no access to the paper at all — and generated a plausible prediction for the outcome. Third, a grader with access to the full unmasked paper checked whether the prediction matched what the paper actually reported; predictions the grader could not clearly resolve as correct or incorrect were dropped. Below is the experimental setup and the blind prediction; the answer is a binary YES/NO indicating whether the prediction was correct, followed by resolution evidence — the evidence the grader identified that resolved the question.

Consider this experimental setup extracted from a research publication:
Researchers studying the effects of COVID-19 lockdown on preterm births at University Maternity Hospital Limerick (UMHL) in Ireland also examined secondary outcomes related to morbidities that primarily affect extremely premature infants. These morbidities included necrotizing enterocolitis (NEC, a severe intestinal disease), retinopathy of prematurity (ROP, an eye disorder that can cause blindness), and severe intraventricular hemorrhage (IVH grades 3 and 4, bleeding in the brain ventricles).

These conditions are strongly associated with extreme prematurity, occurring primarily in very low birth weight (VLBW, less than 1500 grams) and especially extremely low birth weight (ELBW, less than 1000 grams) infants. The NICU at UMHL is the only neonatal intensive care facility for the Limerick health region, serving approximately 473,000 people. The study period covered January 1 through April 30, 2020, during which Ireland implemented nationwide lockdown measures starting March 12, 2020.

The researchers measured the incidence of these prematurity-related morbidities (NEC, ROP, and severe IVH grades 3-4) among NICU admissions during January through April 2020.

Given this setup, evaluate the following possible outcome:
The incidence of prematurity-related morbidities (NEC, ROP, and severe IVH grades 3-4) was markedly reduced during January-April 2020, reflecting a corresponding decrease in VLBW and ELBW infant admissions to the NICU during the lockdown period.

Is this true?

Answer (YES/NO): YES